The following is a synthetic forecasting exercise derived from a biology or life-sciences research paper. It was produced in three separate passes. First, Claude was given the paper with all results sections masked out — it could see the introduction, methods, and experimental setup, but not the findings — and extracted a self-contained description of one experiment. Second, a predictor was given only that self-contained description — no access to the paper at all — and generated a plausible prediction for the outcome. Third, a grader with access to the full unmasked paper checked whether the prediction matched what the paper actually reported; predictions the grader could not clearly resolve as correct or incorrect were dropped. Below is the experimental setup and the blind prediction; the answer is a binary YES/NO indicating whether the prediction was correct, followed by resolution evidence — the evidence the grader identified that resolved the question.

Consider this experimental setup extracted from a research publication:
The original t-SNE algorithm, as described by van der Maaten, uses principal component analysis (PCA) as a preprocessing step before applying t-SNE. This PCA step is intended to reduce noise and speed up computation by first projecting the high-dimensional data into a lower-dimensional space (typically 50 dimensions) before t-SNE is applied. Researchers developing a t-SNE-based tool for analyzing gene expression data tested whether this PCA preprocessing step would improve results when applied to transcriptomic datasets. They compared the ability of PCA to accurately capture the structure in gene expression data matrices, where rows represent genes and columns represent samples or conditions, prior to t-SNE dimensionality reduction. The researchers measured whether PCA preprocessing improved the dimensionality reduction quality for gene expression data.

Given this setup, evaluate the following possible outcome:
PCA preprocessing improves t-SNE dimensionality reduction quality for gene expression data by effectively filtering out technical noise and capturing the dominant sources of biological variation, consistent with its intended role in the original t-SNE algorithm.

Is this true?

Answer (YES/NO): NO